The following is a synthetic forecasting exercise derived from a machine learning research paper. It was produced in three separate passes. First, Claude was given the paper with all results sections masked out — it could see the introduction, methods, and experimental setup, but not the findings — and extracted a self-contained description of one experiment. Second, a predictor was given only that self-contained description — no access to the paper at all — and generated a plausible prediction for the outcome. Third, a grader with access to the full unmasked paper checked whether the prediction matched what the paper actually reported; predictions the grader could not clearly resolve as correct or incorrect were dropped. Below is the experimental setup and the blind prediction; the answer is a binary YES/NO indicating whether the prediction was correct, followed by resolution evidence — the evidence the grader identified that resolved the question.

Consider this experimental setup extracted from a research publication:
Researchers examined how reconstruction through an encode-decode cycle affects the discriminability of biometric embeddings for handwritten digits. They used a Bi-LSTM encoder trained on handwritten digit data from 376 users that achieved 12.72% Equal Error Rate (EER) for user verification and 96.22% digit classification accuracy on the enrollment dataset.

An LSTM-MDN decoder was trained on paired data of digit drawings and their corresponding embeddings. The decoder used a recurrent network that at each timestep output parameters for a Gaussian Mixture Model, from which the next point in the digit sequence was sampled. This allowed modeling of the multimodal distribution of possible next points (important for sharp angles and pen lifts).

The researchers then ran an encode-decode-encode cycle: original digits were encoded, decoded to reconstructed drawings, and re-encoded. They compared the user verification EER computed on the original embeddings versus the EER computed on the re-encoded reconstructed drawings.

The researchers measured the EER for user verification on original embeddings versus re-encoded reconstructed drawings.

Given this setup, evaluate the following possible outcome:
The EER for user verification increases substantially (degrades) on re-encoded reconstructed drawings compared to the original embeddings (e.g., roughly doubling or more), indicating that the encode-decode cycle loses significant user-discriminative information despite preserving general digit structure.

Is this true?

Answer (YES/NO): NO